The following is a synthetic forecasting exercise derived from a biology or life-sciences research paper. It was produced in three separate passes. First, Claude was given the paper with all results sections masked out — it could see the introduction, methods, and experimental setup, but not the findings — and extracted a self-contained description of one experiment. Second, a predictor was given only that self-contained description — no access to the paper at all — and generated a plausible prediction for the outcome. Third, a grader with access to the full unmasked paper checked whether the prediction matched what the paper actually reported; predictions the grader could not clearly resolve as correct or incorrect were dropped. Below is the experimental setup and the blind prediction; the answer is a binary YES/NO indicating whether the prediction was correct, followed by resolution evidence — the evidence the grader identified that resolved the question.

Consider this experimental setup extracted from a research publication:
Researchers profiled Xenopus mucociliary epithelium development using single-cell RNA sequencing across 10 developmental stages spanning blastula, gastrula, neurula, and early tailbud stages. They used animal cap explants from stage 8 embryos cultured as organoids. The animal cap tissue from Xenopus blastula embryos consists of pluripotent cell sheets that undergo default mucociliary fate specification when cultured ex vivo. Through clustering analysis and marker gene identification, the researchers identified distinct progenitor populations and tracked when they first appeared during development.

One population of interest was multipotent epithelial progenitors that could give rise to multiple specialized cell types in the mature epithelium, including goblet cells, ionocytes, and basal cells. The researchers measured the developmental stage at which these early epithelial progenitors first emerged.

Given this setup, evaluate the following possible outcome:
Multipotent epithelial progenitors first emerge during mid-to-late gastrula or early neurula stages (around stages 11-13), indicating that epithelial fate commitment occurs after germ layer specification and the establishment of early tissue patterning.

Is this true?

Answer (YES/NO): YES